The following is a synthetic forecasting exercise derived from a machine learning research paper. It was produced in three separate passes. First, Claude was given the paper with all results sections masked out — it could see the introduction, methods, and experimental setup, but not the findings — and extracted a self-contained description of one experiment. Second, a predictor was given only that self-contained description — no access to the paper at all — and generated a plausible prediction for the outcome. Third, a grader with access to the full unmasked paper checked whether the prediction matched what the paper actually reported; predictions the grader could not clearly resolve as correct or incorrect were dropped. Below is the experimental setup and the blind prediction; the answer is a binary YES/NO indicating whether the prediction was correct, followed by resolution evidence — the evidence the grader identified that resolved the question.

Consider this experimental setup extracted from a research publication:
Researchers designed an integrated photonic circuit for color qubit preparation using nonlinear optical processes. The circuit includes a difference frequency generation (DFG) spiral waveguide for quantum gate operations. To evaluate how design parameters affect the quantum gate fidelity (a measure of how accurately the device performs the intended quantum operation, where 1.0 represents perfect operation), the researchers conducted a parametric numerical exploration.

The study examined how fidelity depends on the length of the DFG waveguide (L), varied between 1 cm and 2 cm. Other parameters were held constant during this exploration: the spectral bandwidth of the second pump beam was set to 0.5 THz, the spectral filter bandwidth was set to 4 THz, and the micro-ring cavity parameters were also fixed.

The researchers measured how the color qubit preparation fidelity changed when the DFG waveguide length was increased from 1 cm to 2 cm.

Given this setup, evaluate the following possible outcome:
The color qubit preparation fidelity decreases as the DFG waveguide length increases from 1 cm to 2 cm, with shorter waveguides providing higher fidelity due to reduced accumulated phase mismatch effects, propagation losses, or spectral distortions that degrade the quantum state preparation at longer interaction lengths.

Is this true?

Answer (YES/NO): YES